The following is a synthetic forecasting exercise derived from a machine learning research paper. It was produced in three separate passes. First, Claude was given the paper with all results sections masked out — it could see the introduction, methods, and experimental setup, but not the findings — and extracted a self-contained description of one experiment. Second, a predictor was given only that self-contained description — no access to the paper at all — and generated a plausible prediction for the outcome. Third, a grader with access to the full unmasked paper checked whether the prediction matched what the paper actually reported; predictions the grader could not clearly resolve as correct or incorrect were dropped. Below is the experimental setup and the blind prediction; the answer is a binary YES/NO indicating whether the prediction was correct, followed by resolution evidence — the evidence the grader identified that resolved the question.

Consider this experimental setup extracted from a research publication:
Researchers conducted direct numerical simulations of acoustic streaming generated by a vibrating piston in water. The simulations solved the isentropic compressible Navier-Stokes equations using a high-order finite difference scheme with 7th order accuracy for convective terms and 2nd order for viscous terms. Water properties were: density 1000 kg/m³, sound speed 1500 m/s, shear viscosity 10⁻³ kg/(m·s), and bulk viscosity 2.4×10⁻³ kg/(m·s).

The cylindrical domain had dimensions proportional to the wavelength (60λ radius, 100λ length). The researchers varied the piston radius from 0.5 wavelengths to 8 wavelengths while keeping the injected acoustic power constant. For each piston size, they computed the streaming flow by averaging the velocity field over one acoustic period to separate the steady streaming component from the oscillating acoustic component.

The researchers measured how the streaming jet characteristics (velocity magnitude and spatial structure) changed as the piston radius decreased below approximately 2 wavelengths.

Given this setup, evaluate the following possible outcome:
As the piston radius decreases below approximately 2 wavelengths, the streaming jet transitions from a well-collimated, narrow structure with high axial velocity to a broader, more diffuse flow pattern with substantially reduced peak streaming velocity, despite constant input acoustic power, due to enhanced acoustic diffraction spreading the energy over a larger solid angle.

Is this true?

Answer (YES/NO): YES